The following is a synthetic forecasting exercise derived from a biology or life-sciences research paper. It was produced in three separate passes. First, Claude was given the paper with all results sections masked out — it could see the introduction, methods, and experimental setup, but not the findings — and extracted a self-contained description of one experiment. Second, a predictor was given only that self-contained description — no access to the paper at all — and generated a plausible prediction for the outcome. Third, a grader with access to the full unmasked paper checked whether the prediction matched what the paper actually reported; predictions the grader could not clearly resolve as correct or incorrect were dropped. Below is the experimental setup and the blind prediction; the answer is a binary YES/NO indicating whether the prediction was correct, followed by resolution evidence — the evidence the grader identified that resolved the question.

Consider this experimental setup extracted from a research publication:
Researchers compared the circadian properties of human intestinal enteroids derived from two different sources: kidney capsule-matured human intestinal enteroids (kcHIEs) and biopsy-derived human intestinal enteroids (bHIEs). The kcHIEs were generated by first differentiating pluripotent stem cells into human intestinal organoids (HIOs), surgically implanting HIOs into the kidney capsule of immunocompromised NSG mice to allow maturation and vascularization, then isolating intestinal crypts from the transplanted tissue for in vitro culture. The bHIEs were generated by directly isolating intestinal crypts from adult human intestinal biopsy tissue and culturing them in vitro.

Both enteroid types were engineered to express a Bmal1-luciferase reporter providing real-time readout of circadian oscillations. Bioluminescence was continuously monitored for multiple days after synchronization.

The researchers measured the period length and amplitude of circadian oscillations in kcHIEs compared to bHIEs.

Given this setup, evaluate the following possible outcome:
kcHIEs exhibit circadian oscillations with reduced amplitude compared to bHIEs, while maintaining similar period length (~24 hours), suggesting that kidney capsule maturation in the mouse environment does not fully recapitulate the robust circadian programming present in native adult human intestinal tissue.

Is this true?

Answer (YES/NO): YES